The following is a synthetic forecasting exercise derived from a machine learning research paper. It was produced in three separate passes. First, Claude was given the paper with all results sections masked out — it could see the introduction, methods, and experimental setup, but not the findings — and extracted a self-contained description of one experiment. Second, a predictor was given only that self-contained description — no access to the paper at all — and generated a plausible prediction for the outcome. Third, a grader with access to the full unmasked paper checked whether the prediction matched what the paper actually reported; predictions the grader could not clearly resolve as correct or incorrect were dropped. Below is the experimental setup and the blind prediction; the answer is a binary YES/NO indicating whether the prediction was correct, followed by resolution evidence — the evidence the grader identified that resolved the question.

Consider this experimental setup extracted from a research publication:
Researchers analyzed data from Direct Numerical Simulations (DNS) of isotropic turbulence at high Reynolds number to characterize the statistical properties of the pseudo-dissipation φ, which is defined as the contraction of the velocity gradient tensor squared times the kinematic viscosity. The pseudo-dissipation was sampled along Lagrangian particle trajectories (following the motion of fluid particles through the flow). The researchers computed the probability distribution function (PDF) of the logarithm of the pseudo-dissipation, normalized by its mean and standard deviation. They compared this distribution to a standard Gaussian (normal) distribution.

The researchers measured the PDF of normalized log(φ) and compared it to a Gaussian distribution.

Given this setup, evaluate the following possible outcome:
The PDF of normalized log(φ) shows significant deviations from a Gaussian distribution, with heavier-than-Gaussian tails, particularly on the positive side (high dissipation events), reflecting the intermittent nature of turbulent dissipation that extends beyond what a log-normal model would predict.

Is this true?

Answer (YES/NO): NO